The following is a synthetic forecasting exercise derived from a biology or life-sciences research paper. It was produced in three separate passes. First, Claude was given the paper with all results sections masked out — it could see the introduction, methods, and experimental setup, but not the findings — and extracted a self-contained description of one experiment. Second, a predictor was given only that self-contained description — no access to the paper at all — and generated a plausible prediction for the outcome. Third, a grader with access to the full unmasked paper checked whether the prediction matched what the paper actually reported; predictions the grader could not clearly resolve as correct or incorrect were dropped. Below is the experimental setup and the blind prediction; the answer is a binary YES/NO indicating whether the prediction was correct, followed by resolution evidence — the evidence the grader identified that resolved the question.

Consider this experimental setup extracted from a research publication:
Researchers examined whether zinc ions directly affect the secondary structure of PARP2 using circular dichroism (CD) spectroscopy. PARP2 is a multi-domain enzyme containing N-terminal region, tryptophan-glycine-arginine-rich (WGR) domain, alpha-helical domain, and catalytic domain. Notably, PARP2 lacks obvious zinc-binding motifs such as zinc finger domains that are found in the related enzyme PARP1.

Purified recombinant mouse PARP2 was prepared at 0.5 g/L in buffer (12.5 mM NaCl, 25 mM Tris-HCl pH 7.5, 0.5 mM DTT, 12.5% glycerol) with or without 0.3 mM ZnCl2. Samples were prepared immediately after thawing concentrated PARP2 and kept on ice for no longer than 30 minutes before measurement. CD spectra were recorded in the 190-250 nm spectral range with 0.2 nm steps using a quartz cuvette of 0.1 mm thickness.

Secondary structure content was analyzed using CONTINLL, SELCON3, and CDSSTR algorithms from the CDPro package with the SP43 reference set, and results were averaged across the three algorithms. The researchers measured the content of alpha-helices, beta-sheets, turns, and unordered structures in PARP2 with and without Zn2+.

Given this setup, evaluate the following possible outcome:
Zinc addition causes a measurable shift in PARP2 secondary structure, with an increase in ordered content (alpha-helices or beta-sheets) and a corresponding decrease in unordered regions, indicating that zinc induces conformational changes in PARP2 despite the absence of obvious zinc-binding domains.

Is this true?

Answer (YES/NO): NO